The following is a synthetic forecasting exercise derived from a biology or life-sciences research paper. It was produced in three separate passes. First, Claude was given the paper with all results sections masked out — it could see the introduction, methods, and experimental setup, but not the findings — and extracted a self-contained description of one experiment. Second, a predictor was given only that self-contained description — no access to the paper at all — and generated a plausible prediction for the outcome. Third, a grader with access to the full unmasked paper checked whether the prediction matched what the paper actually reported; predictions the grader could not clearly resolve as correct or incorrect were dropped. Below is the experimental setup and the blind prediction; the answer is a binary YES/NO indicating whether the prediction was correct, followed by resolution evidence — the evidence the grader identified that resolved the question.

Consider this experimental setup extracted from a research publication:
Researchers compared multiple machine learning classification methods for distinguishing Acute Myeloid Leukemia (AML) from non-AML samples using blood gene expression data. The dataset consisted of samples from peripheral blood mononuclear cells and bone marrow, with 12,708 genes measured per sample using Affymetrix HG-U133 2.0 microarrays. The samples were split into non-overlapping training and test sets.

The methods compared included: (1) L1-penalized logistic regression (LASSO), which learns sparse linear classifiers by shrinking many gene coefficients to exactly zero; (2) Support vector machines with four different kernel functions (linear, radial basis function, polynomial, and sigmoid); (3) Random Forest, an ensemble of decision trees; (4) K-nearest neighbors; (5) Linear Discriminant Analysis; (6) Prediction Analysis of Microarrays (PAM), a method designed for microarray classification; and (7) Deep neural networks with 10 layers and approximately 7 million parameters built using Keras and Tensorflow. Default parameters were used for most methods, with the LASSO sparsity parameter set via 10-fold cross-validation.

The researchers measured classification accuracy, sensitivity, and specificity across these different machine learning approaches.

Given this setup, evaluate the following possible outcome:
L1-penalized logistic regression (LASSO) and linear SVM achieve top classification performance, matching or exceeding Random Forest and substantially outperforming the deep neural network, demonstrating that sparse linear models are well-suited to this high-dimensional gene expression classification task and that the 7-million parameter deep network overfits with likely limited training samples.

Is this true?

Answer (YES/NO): NO